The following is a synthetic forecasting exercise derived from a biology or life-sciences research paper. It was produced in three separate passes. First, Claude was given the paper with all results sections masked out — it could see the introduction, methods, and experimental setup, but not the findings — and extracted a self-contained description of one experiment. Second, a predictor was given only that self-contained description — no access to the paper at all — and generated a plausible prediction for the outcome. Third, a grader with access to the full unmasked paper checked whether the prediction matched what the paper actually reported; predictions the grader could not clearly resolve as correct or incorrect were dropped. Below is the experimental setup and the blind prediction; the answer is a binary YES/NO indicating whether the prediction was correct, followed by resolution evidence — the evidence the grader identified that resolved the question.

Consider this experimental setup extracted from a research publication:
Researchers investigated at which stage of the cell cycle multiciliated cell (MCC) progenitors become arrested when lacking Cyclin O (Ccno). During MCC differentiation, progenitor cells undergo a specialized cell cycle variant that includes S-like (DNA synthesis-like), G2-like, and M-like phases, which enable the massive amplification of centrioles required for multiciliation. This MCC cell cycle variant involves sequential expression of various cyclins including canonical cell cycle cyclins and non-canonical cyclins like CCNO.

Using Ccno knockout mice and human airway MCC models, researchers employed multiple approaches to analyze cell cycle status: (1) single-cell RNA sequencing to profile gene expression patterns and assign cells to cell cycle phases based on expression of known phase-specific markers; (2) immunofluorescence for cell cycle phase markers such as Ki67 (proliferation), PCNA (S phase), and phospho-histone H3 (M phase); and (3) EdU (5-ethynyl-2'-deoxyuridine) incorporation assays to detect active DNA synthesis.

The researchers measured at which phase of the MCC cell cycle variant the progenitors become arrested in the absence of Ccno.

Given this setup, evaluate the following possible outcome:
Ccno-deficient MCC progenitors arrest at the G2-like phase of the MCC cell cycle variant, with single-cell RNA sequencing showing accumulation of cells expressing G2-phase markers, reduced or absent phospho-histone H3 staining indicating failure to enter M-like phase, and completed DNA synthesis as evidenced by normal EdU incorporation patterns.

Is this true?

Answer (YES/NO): NO